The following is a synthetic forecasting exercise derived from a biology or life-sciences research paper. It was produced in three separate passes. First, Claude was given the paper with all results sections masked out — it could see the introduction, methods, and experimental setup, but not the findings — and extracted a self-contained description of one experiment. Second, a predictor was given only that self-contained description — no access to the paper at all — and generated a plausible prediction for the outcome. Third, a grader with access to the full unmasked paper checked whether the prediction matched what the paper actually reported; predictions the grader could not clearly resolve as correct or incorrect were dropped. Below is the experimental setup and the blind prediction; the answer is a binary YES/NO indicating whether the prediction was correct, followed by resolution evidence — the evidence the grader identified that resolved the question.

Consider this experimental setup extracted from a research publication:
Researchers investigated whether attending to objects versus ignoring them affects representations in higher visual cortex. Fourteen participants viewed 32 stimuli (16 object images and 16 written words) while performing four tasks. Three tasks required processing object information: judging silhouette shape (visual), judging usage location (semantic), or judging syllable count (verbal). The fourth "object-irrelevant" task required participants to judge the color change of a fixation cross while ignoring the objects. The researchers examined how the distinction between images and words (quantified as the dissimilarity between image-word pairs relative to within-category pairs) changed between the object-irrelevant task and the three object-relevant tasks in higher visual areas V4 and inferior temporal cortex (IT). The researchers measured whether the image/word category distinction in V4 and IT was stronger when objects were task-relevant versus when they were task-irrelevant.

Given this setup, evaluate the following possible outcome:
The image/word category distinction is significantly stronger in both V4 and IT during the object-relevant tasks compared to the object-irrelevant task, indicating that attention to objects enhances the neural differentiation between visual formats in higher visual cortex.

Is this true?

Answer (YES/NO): YES